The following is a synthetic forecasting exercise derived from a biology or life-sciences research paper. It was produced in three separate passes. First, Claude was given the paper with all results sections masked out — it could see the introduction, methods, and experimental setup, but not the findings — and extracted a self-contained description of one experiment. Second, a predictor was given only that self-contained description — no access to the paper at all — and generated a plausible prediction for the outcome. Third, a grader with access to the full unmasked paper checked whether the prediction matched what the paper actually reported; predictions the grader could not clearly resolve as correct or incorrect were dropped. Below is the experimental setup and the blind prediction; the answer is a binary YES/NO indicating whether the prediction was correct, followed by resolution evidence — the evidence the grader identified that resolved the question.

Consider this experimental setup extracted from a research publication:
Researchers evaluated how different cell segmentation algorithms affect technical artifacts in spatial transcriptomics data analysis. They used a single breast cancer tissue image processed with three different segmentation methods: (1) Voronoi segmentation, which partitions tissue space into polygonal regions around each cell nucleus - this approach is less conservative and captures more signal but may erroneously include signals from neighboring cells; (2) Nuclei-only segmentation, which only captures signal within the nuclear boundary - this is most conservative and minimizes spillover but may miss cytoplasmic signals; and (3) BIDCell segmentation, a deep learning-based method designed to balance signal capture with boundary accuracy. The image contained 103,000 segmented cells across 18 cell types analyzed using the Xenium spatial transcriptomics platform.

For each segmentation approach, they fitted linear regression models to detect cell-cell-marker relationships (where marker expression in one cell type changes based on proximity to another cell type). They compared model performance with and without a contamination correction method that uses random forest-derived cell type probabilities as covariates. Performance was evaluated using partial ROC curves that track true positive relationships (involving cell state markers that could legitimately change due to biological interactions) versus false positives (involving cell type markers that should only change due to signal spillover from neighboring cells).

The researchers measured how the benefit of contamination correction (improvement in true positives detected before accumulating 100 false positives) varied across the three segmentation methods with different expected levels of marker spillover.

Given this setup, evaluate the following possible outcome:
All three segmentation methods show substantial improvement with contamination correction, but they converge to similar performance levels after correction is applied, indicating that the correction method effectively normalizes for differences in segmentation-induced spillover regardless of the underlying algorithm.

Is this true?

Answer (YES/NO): NO